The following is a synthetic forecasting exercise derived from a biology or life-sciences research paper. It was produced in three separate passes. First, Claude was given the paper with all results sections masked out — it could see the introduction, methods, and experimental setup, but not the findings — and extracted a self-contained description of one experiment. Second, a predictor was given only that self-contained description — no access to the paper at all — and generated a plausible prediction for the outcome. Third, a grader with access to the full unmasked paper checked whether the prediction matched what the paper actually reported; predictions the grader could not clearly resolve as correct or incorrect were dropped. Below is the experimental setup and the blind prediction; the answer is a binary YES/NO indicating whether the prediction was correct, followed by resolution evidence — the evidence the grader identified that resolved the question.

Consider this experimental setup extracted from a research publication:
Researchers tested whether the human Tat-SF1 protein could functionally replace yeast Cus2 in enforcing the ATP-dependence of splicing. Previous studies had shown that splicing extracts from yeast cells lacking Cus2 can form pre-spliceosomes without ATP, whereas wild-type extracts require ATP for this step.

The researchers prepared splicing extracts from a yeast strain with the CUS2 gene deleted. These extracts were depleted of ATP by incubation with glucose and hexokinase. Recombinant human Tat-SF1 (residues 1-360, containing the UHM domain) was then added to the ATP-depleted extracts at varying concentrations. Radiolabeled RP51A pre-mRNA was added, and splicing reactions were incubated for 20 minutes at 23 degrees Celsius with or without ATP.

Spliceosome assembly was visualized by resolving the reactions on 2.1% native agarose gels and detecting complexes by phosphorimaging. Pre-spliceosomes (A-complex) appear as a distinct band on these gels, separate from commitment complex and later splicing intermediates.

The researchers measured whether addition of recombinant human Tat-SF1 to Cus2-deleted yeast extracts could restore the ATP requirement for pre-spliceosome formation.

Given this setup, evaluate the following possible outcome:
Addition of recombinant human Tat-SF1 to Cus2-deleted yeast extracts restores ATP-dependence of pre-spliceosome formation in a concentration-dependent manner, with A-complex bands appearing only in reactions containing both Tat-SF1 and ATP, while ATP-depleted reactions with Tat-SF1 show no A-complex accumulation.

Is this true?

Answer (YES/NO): NO